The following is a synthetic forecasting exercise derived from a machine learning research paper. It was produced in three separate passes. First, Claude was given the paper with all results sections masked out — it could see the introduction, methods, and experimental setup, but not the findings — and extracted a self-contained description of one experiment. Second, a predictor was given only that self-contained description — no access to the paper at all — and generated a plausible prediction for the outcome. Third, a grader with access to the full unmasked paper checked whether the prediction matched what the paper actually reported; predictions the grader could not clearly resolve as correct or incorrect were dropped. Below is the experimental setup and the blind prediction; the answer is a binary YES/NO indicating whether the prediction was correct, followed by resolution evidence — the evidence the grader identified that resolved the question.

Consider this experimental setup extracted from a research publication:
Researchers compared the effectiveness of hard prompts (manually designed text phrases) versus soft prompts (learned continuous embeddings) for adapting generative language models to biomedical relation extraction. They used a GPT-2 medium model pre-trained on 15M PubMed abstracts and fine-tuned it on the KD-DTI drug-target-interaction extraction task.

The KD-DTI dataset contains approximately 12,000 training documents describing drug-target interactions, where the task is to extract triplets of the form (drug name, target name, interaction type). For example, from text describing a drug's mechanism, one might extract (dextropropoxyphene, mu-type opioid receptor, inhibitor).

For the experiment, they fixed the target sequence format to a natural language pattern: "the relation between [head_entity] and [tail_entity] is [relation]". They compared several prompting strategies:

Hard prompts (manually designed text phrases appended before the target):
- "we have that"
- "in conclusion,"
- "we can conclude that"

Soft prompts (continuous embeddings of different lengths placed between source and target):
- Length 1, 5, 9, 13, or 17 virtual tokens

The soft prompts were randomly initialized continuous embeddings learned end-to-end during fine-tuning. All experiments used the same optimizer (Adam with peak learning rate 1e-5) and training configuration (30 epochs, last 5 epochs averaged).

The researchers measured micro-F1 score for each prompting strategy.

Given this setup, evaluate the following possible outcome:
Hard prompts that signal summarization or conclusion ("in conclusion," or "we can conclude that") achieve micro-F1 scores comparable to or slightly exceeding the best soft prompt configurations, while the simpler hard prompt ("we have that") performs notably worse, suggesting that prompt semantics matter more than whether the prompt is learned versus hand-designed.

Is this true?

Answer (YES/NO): NO